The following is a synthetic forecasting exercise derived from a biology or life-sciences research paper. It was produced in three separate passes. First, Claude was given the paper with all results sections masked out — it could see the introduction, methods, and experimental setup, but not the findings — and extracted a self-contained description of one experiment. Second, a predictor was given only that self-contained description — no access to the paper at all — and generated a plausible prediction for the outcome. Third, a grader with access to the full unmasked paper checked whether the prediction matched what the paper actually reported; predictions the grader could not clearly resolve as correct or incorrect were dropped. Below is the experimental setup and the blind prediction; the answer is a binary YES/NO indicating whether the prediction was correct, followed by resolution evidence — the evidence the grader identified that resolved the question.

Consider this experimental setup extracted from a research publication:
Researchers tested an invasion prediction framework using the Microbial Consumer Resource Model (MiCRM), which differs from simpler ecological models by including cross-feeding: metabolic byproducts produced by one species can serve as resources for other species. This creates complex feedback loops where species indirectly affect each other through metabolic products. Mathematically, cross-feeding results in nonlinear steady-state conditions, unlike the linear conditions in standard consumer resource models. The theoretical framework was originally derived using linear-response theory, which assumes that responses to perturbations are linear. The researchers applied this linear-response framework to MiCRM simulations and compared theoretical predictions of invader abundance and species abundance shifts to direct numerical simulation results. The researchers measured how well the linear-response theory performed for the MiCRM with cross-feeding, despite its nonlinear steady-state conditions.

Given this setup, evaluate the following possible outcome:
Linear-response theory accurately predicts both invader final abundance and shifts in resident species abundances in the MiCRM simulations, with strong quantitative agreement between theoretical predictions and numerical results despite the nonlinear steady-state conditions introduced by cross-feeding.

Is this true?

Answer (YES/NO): YES